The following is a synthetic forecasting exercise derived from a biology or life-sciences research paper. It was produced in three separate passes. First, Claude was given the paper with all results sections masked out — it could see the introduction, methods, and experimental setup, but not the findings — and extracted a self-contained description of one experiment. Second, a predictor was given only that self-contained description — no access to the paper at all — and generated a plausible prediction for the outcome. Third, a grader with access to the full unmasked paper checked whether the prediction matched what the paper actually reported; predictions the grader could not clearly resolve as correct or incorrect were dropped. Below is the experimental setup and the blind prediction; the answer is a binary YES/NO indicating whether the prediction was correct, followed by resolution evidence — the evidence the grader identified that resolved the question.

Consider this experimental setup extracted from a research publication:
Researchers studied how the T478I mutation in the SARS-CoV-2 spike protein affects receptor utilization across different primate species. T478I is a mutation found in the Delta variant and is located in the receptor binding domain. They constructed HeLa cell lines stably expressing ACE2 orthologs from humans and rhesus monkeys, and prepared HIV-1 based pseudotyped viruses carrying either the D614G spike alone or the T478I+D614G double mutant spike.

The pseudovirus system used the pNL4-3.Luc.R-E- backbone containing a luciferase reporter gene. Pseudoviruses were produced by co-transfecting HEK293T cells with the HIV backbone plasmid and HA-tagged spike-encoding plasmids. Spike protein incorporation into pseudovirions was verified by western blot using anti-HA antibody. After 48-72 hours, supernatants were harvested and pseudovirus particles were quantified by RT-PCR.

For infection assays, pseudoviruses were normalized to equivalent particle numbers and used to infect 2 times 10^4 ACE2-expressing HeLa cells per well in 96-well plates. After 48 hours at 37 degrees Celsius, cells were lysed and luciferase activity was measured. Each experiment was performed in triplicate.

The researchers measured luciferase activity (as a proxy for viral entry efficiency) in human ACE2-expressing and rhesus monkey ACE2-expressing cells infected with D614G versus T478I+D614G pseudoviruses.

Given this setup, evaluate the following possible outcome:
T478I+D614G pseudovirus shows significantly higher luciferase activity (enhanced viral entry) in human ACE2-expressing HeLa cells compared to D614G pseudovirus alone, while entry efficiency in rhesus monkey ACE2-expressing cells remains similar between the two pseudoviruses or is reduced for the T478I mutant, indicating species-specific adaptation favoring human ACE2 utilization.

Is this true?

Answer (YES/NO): NO